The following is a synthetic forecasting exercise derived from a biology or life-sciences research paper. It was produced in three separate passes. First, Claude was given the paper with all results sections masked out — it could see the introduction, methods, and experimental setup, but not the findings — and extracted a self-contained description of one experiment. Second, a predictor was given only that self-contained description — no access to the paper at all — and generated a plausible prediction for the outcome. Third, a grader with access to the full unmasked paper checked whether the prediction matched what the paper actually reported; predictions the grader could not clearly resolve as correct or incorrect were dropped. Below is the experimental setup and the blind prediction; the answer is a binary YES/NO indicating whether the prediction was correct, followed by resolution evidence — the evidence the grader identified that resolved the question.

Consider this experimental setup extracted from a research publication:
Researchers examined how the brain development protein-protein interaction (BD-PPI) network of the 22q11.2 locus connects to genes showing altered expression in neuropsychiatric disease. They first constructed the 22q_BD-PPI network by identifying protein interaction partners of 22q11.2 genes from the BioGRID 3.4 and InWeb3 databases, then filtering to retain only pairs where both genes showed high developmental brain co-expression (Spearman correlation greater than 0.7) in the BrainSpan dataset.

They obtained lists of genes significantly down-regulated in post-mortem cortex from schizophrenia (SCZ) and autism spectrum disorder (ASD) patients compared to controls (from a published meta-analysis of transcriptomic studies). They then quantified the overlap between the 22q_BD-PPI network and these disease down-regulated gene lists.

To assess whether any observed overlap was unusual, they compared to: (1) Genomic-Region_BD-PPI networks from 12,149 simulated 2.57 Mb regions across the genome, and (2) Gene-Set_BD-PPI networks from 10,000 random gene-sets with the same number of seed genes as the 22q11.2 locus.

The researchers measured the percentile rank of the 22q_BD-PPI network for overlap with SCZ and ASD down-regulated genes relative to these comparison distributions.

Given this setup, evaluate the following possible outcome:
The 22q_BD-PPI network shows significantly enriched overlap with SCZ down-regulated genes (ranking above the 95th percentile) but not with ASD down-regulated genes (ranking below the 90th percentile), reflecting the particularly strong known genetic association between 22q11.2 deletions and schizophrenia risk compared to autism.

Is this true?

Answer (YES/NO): NO